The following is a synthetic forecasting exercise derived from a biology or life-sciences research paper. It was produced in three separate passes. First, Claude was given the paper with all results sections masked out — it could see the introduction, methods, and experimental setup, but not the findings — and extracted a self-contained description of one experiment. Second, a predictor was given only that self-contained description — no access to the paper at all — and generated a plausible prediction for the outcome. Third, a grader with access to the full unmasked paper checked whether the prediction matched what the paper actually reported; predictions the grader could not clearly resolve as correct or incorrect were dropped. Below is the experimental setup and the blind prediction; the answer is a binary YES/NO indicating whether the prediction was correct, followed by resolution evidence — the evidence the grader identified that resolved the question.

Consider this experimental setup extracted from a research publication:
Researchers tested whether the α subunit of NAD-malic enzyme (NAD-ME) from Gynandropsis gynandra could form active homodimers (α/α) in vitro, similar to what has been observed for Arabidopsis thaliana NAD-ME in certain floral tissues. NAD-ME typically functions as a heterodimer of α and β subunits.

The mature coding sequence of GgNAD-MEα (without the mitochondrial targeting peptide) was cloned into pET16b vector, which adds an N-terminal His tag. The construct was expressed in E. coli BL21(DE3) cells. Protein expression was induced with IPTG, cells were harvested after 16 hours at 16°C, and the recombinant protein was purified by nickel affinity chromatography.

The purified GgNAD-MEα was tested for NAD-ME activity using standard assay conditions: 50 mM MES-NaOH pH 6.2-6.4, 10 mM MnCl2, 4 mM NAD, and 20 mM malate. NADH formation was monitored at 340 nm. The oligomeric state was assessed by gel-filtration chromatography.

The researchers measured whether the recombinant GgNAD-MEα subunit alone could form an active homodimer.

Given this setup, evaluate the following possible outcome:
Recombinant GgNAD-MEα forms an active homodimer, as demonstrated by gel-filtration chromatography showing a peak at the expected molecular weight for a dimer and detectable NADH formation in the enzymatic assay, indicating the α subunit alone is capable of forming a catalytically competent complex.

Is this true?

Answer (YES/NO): NO